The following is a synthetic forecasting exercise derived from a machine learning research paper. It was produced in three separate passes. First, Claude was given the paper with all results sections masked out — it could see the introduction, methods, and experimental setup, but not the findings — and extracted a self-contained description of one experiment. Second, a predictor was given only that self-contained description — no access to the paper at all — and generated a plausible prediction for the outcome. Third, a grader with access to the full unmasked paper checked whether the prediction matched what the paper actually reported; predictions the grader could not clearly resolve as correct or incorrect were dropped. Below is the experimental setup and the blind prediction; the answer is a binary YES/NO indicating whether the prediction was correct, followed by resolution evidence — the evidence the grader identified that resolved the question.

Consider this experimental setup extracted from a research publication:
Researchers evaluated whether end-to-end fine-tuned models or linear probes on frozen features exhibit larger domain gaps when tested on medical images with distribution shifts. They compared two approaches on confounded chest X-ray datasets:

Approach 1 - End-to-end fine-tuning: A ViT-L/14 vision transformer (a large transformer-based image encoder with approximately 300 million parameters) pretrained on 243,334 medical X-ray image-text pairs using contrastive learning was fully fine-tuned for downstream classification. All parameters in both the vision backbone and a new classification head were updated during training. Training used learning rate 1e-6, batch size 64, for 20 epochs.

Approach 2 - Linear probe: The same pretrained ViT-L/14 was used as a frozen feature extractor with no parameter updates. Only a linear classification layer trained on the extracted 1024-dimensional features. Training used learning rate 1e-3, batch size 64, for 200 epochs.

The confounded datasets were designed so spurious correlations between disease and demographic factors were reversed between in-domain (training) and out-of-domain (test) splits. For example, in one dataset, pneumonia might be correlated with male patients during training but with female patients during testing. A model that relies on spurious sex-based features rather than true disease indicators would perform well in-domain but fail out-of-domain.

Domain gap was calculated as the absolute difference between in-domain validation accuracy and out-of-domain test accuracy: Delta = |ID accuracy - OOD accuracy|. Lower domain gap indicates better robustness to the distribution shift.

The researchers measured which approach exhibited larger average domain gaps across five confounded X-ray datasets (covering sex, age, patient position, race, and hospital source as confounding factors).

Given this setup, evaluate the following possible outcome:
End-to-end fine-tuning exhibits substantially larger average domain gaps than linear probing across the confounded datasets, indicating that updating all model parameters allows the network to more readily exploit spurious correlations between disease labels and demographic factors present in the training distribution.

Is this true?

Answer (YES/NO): YES